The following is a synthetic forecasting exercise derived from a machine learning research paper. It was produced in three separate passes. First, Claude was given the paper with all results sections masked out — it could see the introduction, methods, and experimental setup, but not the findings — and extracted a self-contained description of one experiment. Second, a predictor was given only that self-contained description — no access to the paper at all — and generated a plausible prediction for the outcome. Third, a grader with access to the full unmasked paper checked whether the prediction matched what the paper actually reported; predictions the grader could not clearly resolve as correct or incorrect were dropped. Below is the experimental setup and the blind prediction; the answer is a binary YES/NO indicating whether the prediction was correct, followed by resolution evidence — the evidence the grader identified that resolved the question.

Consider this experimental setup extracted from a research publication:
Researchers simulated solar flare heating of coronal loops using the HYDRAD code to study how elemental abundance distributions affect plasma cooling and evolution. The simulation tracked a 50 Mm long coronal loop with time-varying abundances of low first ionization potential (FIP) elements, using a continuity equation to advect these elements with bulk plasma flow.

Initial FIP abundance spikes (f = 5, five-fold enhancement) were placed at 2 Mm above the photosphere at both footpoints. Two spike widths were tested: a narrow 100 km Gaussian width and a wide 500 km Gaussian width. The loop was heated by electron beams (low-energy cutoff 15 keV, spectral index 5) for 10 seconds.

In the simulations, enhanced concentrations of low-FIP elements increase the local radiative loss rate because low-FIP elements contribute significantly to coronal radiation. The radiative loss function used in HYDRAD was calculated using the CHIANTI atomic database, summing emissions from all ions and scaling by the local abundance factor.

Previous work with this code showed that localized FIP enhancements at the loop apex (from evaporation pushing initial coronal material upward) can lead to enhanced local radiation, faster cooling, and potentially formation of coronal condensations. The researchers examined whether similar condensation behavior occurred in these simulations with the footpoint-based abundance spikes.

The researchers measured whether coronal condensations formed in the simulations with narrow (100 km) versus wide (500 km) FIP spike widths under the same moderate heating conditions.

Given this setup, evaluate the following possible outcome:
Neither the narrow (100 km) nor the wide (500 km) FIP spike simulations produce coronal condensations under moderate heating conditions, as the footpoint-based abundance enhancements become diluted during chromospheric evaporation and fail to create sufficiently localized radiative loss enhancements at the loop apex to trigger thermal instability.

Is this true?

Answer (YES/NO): NO